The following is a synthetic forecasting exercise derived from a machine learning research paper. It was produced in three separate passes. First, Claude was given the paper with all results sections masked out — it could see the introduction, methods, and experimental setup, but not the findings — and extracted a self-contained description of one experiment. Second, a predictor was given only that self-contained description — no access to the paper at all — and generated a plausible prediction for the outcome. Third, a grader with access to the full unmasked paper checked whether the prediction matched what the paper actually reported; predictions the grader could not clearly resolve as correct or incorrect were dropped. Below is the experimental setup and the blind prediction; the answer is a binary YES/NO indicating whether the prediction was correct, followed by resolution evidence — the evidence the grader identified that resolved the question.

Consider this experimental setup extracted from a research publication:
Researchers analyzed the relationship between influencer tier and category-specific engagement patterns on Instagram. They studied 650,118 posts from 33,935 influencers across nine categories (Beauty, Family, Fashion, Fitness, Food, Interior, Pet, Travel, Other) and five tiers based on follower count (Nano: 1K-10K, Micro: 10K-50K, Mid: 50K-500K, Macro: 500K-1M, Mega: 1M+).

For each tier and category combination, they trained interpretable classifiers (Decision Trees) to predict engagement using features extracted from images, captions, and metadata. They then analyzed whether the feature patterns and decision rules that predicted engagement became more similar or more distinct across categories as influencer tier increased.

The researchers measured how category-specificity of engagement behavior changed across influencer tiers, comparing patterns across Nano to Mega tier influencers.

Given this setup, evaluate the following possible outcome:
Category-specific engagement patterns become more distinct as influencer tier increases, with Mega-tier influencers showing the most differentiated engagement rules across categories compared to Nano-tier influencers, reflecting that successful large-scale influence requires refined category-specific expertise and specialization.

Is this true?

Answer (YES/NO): YES